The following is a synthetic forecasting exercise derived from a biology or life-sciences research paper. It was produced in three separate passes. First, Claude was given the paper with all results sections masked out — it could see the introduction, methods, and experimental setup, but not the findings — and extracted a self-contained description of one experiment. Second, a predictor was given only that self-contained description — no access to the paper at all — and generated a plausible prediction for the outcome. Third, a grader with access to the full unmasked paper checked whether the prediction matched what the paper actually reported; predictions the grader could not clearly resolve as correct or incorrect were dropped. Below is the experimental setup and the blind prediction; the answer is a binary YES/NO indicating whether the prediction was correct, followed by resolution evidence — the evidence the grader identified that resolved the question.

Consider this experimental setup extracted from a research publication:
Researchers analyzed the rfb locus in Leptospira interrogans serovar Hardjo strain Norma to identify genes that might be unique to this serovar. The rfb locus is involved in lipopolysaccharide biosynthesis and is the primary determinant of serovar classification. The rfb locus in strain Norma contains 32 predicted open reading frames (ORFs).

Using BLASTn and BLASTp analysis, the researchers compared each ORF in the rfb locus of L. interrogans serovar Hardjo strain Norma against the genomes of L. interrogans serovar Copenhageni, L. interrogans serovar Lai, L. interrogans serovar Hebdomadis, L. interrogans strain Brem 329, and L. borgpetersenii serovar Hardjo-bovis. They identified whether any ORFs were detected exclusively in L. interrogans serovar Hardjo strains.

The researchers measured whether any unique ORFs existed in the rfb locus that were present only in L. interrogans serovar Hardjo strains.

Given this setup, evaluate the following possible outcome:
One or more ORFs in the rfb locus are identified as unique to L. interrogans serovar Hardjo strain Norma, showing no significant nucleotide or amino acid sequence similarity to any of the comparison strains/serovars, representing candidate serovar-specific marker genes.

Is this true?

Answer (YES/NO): NO